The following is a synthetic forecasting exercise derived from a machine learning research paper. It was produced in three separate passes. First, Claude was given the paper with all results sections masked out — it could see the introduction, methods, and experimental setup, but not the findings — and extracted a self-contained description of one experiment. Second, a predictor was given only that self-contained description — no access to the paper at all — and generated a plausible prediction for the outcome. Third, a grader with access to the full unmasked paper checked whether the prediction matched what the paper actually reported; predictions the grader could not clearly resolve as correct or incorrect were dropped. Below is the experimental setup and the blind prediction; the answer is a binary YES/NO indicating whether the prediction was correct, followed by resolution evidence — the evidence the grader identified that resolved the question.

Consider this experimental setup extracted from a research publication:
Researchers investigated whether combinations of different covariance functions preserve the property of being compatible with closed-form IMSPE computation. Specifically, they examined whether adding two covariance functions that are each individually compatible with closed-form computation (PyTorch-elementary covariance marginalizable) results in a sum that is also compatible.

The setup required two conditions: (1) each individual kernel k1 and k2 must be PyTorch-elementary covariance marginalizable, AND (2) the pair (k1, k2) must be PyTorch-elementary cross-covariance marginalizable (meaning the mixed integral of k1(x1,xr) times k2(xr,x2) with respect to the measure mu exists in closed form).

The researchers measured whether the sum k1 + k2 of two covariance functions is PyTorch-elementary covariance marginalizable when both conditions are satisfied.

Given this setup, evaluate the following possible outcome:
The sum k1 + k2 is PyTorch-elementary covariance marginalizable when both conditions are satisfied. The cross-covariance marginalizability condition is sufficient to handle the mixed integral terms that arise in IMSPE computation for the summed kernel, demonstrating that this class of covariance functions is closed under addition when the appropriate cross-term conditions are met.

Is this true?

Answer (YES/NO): YES